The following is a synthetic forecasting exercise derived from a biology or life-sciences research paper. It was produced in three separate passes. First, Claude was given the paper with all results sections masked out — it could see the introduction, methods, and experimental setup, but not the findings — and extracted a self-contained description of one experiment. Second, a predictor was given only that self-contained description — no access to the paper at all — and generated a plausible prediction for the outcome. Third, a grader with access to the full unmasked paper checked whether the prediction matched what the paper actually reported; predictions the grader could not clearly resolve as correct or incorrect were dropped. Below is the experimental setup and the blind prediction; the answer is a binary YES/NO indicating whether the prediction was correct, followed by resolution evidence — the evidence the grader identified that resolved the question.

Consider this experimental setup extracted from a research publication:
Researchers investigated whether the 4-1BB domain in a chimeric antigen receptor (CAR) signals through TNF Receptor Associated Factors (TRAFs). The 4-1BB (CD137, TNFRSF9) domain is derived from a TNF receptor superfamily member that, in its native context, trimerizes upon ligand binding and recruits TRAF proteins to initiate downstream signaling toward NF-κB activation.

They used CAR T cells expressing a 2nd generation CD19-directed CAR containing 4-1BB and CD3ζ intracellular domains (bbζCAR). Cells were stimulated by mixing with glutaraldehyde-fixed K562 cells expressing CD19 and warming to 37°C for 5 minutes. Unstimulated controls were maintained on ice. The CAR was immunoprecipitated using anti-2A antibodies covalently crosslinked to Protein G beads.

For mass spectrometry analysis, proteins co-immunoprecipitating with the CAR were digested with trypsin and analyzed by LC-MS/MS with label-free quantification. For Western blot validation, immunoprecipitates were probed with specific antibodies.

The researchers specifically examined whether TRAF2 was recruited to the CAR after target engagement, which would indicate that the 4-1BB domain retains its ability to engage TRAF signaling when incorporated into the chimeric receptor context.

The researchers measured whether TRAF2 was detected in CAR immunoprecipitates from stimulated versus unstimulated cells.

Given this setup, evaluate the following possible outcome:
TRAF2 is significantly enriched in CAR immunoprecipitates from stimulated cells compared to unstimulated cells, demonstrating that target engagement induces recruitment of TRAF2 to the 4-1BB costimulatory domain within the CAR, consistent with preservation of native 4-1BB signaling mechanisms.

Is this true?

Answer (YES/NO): YES